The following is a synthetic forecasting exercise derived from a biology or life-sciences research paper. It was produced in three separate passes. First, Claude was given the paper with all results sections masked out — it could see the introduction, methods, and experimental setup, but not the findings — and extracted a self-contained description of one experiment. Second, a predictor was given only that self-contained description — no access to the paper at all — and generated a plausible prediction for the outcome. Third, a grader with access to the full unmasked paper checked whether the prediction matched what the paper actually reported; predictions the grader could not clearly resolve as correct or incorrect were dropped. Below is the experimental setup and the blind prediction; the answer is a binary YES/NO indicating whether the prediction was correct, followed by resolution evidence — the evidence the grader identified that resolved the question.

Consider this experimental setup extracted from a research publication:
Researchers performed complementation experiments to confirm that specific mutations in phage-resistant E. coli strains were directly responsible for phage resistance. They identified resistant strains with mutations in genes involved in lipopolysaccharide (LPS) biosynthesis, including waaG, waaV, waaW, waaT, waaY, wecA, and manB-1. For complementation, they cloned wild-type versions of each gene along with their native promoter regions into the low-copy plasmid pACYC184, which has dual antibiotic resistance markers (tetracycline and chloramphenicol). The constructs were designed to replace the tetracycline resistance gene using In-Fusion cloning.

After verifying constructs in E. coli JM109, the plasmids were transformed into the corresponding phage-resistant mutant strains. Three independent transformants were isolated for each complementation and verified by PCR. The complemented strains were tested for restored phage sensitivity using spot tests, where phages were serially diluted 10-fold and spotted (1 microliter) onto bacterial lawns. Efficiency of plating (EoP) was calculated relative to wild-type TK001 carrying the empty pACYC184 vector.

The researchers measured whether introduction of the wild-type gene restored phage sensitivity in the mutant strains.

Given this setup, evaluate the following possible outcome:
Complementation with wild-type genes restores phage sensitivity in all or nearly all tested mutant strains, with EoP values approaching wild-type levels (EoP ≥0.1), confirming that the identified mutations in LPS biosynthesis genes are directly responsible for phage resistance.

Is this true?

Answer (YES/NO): NO